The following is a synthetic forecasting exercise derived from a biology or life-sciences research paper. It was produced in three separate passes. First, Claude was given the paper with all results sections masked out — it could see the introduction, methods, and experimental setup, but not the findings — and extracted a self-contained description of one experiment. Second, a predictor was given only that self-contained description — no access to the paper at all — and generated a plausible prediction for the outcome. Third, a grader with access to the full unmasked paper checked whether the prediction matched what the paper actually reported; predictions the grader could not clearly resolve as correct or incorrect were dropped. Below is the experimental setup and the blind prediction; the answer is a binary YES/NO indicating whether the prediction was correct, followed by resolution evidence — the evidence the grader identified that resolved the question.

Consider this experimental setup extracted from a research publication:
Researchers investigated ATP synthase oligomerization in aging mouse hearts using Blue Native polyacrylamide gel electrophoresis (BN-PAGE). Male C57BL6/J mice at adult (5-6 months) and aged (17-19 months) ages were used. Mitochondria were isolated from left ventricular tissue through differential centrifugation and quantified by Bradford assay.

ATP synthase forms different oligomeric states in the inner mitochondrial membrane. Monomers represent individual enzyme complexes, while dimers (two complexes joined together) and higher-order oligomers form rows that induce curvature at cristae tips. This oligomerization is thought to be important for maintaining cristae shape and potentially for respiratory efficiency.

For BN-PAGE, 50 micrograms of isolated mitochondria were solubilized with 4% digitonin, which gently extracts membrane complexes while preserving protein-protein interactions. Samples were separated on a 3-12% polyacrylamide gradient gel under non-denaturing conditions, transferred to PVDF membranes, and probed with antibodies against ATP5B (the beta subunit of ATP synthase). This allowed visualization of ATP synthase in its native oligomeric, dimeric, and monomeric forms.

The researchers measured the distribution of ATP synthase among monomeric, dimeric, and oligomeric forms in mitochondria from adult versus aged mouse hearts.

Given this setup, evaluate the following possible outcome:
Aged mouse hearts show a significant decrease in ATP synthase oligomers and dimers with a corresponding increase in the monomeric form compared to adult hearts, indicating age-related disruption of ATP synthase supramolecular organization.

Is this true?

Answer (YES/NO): NO